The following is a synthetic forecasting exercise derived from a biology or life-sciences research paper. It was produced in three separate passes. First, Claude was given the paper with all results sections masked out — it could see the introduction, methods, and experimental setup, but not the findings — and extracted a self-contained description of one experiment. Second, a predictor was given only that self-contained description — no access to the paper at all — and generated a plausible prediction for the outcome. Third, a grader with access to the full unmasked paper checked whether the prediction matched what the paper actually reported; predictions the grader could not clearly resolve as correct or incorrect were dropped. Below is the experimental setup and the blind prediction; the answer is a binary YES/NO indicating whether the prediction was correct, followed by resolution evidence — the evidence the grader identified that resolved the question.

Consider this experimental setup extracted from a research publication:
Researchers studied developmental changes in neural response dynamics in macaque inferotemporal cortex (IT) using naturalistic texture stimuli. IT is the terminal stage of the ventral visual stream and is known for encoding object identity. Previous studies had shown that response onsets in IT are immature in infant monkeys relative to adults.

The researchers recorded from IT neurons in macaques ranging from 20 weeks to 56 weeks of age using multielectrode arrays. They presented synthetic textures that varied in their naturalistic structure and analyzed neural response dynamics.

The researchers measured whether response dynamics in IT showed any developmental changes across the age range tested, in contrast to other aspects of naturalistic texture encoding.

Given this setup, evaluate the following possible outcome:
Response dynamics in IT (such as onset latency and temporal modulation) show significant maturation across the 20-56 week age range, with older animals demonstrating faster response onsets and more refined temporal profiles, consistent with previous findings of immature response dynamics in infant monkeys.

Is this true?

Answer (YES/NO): YES